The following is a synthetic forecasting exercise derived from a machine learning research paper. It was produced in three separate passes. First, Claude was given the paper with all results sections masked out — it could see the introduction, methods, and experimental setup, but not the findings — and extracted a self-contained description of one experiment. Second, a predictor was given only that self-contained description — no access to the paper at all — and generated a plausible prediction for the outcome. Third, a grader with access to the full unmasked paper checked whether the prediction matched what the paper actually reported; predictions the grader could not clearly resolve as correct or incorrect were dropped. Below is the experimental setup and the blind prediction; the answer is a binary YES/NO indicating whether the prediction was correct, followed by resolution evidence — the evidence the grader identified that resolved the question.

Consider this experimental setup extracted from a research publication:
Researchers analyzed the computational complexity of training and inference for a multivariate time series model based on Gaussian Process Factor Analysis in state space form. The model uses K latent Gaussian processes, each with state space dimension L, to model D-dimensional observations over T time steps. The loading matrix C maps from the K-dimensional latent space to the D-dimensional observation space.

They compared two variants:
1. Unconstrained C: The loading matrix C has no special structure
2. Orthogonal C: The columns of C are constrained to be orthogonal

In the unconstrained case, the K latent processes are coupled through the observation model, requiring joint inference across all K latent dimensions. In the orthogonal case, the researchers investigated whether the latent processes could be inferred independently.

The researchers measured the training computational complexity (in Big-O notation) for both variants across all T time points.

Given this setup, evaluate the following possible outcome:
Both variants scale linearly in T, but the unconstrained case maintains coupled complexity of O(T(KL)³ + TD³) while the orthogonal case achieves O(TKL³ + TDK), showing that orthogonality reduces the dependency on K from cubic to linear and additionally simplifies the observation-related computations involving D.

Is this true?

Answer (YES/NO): NO